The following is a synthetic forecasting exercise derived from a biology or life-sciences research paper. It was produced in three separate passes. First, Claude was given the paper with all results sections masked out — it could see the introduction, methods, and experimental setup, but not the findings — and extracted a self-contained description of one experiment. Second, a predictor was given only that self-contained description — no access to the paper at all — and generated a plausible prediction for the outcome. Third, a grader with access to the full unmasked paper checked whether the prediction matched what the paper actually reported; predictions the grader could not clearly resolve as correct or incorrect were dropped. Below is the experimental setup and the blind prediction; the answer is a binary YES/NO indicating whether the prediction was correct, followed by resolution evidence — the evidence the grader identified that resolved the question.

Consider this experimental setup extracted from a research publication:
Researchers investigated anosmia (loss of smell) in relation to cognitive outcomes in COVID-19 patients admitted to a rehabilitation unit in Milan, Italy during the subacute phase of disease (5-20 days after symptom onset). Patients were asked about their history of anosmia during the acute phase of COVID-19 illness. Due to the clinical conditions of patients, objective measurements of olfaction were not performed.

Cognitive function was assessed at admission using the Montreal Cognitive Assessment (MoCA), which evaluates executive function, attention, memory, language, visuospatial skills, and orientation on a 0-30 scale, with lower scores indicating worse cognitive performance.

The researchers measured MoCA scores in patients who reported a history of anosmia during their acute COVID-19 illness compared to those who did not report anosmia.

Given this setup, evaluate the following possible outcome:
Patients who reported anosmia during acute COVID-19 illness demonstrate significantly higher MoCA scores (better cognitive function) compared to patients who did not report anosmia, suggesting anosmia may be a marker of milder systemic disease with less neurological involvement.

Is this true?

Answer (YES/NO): NO